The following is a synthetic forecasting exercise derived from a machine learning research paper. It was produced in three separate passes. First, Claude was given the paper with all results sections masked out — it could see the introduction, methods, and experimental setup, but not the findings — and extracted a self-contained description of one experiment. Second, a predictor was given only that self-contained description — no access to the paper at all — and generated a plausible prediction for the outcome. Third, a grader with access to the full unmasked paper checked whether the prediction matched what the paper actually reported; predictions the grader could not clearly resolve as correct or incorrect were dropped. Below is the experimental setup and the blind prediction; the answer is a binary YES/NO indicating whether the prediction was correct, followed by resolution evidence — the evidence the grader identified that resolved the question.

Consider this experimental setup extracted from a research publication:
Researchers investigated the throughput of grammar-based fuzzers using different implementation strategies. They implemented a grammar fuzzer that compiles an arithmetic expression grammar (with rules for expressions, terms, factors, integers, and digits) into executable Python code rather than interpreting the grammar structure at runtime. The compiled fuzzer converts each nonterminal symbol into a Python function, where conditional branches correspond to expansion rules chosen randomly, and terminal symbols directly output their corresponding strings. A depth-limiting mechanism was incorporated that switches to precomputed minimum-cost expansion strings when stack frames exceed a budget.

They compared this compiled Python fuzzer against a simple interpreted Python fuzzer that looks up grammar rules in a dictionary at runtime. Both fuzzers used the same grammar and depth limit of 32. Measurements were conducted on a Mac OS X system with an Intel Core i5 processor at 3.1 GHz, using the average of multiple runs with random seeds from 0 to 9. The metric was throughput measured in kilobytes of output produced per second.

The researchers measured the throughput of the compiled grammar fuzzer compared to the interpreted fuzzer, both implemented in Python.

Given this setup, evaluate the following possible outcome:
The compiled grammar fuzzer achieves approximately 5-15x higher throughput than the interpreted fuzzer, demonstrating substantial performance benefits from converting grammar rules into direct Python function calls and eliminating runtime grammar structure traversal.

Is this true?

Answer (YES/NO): YES